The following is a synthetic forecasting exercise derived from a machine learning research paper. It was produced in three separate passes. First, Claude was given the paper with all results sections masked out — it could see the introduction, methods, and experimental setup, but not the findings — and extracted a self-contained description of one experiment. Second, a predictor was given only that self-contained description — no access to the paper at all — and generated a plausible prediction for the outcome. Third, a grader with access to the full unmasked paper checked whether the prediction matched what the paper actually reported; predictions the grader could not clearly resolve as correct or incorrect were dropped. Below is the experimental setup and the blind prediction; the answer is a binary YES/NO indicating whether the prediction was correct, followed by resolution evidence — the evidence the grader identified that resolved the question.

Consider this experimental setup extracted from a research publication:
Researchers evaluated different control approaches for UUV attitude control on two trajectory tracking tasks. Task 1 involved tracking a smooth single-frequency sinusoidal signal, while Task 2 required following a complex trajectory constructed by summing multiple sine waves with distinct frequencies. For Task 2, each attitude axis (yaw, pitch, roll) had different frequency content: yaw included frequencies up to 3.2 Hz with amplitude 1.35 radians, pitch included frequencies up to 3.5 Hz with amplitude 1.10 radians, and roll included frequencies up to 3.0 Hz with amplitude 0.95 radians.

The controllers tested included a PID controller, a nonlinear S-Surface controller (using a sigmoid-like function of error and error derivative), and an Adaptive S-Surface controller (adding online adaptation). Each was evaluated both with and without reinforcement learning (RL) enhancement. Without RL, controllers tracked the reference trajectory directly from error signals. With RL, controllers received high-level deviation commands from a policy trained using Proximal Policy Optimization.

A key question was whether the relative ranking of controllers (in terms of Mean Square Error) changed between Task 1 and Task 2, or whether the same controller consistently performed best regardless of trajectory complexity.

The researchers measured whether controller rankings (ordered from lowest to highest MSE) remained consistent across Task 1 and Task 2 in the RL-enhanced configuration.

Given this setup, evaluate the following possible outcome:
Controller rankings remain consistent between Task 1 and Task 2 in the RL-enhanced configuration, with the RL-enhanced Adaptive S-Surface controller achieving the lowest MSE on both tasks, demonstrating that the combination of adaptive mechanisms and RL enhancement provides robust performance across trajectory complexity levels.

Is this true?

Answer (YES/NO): YES